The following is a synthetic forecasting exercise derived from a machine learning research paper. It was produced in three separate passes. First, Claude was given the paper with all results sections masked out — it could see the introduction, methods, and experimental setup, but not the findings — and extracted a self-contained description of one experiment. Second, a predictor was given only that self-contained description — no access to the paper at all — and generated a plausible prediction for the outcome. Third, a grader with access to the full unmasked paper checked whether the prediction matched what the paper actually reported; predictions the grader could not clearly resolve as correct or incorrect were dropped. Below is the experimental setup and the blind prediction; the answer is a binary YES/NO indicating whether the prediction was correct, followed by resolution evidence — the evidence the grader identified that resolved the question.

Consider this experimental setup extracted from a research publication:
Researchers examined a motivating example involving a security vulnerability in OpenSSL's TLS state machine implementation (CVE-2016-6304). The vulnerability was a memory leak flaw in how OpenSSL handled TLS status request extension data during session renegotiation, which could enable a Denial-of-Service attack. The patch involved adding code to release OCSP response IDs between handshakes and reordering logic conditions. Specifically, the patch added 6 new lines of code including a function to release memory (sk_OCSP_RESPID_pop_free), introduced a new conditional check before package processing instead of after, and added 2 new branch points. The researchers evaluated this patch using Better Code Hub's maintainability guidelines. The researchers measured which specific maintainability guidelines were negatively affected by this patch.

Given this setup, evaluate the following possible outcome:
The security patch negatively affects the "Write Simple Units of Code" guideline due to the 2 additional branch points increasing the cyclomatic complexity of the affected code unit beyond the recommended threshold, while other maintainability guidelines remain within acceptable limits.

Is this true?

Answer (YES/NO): NO